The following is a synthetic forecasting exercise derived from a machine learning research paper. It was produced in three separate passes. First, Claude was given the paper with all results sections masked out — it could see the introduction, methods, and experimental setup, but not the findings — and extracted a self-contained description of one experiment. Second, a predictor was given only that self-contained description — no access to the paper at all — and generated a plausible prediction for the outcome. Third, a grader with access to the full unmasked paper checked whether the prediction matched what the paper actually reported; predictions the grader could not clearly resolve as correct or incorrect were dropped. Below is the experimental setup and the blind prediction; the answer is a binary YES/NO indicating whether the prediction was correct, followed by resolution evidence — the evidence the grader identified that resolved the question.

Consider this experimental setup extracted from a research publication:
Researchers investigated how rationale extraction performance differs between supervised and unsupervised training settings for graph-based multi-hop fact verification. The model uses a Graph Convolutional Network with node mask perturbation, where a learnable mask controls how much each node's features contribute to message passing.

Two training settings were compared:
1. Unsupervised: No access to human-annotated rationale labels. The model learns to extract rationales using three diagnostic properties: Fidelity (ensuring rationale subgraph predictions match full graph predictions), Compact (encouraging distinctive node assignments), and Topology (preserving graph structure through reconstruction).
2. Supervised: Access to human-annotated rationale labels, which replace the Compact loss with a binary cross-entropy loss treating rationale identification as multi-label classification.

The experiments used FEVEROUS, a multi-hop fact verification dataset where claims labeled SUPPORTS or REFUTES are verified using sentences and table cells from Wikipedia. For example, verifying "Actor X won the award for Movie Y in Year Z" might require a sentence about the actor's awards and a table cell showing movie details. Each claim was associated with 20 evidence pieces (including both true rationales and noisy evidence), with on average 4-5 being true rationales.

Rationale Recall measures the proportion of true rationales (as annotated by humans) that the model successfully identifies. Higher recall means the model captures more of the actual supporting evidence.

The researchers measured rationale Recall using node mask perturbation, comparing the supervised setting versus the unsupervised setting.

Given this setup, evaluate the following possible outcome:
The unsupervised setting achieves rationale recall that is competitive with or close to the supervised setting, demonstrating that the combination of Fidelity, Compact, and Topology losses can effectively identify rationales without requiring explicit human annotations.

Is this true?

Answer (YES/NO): NO